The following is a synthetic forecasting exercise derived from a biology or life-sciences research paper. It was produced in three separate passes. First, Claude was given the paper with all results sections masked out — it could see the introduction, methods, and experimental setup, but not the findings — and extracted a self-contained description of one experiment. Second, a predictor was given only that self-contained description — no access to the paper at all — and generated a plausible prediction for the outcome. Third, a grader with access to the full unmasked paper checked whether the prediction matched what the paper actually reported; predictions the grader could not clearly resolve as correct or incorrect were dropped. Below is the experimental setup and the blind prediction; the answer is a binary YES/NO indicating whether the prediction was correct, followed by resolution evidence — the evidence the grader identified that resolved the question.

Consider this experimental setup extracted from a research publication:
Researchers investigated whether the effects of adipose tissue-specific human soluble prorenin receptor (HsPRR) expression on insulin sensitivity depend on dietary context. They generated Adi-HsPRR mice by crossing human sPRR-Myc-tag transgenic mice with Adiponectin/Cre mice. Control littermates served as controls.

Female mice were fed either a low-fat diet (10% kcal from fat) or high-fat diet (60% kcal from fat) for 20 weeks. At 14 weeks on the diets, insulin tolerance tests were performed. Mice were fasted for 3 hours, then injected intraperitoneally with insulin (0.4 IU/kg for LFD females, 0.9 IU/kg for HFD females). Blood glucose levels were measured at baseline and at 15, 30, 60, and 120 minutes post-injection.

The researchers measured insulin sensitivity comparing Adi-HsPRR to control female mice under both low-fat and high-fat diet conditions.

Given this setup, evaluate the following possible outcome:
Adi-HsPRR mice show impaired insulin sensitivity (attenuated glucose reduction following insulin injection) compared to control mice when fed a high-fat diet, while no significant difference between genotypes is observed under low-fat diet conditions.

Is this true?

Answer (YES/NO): NO